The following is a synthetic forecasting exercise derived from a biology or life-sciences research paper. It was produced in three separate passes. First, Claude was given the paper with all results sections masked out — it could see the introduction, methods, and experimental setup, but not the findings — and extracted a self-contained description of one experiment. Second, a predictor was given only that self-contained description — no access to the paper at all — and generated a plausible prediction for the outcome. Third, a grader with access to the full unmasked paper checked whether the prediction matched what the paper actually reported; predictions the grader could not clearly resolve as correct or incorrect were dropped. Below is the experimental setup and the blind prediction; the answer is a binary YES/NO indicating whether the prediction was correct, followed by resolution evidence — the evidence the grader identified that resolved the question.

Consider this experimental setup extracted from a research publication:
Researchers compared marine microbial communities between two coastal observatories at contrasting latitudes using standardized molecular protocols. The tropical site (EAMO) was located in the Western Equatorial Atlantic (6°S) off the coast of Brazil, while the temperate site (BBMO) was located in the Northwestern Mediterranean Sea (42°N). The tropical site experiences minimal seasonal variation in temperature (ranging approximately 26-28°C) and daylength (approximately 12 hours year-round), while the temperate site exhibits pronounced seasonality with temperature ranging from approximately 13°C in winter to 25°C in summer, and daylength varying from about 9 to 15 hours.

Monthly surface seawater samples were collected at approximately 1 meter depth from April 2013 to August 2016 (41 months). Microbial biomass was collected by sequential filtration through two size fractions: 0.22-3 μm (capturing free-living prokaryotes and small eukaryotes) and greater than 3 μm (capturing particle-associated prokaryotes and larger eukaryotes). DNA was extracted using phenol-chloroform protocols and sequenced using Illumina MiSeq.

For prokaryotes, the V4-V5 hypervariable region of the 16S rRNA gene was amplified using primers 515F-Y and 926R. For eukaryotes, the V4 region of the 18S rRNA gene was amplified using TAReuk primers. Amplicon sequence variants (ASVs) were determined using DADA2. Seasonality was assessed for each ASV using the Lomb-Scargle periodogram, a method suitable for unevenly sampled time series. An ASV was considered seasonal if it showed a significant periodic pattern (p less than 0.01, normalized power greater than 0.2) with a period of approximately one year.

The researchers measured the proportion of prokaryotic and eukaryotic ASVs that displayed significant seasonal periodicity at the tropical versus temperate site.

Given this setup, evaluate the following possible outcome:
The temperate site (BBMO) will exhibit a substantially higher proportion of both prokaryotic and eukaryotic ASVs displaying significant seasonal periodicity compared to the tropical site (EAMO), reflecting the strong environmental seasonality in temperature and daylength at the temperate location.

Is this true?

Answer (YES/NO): YES